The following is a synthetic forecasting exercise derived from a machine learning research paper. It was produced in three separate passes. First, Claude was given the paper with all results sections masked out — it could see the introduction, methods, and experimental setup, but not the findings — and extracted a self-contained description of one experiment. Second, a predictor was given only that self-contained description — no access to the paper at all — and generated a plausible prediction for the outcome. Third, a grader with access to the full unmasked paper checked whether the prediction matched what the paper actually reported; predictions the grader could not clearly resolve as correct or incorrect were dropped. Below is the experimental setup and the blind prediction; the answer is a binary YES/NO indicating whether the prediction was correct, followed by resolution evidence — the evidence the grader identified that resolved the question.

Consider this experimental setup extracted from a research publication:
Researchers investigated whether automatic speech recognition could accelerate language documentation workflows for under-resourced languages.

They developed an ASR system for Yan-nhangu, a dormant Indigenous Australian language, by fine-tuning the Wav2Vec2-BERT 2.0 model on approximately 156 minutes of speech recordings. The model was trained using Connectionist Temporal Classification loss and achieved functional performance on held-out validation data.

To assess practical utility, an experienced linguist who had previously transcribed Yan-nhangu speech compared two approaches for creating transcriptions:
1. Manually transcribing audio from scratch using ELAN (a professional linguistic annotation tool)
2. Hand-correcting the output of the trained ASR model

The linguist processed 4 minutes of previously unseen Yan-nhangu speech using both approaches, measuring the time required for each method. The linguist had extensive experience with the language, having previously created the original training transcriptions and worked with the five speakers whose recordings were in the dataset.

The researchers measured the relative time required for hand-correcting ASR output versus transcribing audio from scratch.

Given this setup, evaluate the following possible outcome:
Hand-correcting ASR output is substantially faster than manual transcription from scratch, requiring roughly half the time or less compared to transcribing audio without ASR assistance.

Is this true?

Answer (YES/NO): YES